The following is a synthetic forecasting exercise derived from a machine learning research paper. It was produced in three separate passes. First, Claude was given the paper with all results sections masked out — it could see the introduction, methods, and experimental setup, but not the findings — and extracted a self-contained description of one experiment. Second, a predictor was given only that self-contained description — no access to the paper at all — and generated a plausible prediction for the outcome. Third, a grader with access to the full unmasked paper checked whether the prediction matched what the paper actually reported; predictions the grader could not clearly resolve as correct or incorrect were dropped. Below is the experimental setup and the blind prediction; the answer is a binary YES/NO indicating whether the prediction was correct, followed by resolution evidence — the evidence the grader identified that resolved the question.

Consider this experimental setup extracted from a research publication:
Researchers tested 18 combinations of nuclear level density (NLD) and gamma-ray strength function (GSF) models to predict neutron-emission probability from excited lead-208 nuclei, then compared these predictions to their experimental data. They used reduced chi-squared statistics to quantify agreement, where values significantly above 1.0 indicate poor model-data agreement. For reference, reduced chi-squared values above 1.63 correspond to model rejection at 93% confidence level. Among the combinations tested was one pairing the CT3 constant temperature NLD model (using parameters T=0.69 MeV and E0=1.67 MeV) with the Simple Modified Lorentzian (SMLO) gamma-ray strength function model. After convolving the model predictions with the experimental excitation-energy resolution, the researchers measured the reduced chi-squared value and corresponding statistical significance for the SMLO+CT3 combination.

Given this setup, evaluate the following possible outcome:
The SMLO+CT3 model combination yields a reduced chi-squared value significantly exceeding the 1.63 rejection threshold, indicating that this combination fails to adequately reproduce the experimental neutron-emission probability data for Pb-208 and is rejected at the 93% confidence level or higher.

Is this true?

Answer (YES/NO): YES